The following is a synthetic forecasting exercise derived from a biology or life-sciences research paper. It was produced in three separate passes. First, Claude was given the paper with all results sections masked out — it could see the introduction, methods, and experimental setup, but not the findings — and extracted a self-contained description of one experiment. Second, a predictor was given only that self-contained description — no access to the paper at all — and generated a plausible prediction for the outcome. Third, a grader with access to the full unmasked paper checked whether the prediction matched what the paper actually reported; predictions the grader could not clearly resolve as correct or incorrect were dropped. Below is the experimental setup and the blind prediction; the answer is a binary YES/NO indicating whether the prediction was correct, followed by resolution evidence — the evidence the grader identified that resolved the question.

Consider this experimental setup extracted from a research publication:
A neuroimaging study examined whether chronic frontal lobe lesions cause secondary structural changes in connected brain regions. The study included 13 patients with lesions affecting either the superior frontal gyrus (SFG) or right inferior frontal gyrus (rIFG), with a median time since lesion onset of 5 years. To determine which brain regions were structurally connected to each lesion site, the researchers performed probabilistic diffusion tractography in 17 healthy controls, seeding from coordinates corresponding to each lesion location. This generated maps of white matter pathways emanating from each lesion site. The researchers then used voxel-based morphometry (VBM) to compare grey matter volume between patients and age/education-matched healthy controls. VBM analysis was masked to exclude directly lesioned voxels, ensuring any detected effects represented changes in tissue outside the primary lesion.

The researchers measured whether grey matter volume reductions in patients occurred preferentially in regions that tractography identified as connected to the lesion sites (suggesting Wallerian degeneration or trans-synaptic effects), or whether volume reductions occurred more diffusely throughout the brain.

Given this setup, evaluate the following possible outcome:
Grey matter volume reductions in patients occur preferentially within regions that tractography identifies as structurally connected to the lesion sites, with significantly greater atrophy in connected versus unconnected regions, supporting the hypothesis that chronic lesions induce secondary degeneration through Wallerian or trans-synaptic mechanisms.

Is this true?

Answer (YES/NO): NO